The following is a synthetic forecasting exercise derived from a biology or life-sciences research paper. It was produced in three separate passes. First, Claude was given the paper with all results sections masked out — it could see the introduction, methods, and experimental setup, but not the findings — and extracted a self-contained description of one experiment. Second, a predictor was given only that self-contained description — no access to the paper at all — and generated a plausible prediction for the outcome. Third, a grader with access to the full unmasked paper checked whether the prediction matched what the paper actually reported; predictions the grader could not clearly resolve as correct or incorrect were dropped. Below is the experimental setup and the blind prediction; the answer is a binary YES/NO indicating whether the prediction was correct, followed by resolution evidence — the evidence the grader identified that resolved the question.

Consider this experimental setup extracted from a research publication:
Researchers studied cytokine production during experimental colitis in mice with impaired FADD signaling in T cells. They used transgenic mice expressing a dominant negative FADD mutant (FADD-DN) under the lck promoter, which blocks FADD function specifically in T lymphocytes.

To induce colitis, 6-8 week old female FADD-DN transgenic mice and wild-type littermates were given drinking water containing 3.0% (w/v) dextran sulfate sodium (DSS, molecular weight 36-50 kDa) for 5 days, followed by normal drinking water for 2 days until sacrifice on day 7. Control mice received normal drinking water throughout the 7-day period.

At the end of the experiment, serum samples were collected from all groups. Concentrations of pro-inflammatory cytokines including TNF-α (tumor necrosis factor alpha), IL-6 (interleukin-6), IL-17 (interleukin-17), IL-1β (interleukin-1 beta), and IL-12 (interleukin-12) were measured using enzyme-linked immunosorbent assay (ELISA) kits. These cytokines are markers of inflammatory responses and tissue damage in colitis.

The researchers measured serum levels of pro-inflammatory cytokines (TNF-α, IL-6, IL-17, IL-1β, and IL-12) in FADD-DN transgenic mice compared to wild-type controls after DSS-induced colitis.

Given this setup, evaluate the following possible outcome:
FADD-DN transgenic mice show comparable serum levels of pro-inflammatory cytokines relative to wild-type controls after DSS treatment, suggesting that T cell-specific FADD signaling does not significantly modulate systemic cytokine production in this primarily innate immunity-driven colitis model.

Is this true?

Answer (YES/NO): NO